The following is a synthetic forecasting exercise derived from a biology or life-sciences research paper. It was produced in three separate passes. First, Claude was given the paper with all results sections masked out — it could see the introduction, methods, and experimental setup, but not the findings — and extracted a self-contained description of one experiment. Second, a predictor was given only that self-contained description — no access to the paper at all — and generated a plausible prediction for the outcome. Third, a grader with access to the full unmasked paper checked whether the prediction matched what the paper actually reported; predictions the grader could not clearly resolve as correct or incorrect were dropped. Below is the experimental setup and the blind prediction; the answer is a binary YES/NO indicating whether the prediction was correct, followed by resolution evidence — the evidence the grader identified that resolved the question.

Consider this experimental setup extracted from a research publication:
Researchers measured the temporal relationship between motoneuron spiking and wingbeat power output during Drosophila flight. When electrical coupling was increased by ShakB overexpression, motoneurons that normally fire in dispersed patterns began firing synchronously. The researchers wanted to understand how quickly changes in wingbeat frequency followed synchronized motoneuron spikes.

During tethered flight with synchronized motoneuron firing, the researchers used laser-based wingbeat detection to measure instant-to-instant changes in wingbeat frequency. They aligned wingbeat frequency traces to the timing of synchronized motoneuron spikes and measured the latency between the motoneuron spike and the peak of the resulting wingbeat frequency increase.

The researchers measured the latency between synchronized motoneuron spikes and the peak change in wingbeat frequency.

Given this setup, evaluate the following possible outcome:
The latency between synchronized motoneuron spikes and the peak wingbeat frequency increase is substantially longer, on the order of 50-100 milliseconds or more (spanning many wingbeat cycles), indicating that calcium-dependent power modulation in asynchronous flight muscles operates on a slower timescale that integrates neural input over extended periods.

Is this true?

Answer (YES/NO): NO